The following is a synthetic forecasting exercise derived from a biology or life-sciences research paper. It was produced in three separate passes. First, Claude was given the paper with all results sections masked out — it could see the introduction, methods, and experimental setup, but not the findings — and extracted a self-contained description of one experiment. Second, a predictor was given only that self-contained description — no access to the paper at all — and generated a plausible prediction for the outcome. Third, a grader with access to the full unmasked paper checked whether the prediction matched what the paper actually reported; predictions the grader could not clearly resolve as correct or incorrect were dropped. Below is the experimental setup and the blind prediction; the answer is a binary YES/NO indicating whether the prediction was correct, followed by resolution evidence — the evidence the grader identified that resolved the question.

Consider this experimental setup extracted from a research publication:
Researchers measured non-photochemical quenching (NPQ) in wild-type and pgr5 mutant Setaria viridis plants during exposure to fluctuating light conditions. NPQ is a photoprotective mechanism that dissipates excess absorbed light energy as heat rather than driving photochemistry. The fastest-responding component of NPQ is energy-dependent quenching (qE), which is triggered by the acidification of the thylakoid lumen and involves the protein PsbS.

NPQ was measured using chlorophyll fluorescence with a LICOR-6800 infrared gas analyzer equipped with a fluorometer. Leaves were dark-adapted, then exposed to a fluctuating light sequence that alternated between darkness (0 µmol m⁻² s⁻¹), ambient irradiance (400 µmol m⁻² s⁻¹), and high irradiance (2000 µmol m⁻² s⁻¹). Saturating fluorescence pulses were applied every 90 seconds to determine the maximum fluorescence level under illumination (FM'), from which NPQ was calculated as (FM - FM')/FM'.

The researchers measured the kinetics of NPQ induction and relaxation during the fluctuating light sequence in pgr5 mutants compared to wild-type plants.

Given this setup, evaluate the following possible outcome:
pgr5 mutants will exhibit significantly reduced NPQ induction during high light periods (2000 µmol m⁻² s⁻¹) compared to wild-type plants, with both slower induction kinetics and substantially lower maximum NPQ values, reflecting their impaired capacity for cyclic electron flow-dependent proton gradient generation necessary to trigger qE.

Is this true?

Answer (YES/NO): YES